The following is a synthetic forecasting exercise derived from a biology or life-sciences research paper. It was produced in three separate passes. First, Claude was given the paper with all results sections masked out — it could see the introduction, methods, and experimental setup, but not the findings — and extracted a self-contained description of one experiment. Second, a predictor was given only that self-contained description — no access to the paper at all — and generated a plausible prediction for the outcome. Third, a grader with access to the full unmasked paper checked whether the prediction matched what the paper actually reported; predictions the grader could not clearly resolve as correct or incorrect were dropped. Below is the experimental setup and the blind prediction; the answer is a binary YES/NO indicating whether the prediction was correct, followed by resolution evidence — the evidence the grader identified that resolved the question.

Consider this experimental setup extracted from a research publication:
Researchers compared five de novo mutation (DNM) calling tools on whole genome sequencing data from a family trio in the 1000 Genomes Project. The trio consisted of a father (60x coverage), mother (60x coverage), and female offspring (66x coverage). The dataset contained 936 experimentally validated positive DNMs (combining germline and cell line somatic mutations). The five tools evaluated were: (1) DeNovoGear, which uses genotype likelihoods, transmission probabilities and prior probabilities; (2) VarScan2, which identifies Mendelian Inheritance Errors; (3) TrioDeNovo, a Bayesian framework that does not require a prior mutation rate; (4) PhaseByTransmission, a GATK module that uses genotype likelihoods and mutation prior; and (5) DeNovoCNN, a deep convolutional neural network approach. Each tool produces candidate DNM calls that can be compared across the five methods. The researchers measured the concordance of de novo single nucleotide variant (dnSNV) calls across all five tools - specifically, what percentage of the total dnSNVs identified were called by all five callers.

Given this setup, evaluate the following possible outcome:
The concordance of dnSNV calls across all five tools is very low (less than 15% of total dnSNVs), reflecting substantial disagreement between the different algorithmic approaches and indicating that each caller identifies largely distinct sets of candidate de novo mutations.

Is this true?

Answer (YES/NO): YES